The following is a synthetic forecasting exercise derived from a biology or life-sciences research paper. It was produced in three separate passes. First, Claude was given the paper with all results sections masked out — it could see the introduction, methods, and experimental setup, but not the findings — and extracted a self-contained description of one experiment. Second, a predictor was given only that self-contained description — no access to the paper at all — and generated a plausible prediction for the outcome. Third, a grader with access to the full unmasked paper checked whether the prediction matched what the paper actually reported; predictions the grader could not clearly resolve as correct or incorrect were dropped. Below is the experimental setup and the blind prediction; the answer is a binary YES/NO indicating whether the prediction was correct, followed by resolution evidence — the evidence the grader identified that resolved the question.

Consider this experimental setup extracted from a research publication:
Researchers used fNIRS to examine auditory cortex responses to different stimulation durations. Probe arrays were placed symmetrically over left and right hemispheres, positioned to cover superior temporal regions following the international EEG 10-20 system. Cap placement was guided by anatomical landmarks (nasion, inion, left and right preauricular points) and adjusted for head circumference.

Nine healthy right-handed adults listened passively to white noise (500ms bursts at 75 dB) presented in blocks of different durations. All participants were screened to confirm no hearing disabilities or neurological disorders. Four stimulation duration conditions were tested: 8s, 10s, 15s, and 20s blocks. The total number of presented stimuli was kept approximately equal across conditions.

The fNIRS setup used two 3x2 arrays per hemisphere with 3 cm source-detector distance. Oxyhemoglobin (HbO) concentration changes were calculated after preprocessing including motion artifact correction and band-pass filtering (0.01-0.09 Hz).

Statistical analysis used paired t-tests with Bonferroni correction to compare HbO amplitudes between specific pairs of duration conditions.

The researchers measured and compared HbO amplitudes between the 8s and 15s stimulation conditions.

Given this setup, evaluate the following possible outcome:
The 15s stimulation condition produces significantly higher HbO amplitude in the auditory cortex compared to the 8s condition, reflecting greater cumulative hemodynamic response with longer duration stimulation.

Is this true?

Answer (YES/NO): YES